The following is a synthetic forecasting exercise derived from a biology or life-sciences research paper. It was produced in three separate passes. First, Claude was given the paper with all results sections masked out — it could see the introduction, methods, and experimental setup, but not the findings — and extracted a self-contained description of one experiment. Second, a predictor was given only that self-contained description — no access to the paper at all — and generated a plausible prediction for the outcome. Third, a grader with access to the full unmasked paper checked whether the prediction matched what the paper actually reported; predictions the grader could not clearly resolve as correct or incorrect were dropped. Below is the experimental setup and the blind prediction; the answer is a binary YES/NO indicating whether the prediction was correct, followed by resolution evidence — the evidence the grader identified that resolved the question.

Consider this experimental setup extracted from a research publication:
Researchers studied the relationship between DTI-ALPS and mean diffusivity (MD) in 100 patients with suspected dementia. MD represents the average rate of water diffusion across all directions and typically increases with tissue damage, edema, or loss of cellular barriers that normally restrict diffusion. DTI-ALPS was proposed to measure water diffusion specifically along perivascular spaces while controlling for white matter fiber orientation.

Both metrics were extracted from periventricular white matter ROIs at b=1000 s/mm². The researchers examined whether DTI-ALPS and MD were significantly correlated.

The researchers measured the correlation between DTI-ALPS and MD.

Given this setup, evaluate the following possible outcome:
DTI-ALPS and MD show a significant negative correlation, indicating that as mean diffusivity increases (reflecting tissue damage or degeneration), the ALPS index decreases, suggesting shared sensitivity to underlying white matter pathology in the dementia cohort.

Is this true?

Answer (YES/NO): YES